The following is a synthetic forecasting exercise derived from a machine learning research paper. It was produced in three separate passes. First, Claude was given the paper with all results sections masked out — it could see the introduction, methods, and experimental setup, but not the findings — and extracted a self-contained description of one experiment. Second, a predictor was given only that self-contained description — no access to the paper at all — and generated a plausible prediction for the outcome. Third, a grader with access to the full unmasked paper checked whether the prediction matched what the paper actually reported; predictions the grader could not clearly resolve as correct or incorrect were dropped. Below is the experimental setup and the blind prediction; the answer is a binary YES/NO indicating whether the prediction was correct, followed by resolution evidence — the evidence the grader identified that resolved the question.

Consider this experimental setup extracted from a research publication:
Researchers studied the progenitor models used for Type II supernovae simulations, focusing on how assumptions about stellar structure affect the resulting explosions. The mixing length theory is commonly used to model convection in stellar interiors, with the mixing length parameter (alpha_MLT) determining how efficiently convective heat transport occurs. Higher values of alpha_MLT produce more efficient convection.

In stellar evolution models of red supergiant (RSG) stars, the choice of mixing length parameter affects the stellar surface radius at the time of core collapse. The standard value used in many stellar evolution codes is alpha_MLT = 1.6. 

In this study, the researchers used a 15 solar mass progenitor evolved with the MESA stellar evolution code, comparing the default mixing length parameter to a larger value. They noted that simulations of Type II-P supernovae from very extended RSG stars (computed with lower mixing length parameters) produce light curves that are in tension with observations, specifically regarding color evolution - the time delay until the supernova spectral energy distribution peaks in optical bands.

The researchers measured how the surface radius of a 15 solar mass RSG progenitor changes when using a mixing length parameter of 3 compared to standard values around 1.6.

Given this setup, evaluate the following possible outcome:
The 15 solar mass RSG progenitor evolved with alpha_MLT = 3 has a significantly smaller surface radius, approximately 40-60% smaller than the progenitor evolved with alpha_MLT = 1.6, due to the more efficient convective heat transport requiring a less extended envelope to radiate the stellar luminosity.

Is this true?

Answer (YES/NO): NO